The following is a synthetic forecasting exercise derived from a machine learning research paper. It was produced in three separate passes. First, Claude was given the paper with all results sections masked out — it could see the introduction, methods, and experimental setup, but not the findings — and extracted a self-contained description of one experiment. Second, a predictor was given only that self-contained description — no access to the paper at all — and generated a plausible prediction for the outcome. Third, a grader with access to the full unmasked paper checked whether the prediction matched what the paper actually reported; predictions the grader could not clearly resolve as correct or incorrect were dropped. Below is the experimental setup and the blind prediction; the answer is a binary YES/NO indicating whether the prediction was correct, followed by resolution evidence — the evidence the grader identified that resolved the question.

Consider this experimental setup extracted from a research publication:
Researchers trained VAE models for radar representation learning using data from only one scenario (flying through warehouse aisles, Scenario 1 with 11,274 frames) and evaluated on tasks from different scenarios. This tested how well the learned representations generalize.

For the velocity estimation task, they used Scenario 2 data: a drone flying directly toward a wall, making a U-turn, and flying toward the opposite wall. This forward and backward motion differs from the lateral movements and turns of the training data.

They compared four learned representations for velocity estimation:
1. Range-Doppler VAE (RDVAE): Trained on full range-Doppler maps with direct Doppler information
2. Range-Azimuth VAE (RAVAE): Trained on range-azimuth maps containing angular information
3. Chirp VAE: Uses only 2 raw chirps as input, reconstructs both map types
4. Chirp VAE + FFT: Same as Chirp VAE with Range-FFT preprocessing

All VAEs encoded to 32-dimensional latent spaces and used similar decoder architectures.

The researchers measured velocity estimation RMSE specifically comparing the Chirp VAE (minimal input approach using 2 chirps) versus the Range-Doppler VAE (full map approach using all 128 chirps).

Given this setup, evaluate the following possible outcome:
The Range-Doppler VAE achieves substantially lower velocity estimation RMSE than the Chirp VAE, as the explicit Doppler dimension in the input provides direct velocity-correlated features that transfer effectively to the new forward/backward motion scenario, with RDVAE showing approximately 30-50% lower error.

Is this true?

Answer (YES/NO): NO